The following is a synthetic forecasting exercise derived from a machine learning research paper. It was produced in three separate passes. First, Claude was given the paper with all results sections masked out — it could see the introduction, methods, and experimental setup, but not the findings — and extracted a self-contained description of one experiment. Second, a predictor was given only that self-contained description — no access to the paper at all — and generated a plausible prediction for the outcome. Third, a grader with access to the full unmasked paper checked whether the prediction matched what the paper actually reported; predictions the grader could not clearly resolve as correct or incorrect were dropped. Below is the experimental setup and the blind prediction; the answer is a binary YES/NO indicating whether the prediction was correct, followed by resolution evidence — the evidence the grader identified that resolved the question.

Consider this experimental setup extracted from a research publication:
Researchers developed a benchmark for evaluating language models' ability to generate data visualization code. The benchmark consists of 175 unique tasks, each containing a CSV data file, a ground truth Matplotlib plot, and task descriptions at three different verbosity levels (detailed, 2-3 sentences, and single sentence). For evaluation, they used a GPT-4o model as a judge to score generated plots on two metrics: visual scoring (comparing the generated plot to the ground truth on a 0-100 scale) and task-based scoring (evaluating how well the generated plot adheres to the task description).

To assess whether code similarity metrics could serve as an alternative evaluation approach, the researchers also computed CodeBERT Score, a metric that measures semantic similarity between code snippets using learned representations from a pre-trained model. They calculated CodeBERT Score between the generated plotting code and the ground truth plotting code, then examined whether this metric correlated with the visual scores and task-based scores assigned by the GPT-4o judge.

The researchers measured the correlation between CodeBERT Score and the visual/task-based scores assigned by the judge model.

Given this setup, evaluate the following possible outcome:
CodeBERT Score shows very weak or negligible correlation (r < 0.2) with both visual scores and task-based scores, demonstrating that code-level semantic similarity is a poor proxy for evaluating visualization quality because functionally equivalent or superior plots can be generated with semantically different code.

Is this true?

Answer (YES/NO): YES